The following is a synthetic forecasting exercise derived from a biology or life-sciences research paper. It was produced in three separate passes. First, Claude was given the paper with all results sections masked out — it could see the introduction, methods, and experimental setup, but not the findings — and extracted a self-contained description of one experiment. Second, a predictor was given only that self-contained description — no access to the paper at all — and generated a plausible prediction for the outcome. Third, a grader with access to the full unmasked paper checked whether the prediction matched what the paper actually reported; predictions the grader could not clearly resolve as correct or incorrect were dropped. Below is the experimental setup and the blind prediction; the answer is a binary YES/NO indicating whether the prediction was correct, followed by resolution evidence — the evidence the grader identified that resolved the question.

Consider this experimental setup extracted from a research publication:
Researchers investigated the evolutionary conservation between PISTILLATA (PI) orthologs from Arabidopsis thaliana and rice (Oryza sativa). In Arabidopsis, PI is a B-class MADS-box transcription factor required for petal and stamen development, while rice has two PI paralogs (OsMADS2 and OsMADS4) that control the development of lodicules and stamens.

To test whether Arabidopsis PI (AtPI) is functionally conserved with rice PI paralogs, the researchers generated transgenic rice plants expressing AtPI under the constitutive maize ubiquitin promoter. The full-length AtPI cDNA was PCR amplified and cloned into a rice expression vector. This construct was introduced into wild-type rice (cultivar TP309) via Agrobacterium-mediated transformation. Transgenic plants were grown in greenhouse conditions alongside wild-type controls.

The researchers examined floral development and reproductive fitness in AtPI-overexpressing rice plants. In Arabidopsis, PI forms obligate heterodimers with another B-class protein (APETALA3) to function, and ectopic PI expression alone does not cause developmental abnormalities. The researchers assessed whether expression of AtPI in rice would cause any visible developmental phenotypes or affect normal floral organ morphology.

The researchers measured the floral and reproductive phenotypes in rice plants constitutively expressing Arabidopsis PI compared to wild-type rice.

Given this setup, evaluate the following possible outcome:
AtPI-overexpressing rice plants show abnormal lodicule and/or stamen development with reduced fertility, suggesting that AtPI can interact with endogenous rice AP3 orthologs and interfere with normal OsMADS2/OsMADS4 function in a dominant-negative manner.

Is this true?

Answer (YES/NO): NO